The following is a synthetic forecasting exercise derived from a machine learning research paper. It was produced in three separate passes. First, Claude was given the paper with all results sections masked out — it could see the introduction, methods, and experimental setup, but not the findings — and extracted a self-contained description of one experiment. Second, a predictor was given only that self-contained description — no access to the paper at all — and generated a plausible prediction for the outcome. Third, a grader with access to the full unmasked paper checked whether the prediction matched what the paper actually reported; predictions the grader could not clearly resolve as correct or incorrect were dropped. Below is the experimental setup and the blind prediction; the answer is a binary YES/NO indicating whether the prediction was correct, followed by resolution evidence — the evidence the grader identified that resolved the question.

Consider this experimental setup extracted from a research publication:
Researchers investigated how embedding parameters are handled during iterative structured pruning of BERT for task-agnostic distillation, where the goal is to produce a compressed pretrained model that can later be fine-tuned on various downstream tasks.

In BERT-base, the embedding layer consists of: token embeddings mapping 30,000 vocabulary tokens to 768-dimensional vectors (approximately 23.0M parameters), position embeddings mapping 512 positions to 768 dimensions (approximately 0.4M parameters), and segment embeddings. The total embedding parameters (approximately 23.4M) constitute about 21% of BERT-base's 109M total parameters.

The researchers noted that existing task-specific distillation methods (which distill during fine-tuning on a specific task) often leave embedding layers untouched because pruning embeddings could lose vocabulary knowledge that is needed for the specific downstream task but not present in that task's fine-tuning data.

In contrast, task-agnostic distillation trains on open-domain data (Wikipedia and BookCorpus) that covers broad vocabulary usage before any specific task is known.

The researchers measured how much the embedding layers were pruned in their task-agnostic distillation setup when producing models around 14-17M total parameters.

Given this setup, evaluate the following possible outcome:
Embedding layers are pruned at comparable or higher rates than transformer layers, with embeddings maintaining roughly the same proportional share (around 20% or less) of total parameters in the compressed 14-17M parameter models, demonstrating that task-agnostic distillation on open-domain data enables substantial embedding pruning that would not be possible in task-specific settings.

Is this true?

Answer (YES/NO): NO